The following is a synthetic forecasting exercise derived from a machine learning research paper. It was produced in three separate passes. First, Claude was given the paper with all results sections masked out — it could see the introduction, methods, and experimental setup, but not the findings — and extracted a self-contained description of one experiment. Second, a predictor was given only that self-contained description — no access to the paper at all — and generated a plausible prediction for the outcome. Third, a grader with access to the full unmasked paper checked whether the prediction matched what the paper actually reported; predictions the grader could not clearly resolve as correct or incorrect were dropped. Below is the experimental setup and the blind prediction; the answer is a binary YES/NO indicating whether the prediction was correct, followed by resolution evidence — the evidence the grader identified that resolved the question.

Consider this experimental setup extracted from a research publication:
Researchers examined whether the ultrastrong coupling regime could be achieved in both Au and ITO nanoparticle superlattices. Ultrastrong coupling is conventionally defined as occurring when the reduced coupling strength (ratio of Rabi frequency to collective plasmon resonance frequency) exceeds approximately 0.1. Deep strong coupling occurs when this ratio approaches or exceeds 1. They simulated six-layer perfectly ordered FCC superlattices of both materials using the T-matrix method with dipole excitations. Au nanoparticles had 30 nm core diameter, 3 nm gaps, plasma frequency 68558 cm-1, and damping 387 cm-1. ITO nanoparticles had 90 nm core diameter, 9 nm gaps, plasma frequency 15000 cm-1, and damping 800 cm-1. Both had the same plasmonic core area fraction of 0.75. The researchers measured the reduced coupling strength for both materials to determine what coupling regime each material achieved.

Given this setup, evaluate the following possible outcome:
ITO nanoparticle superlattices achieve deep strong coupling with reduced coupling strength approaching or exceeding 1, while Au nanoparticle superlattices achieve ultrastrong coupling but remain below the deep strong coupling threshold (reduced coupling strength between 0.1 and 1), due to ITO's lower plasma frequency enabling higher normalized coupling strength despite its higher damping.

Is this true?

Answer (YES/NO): NO